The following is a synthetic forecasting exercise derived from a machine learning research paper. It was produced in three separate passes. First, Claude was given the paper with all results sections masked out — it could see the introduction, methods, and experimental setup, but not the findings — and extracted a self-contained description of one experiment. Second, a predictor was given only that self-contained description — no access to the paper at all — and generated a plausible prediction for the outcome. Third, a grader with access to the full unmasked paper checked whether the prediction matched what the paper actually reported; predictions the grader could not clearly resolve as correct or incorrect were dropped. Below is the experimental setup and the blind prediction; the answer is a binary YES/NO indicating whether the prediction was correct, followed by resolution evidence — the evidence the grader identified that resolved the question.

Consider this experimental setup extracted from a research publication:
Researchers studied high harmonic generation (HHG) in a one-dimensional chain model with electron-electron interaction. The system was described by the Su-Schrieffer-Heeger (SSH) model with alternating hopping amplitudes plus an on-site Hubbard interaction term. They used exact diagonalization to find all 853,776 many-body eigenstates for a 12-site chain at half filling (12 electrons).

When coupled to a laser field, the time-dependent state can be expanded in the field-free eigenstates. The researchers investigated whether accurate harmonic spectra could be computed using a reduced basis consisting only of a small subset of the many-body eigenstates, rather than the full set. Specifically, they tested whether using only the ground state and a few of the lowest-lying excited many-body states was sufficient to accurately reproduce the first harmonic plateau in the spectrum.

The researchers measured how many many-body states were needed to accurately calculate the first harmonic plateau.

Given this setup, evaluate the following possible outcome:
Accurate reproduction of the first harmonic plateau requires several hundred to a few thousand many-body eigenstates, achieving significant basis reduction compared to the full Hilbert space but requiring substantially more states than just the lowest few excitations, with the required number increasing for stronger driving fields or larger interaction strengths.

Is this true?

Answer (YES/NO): NO